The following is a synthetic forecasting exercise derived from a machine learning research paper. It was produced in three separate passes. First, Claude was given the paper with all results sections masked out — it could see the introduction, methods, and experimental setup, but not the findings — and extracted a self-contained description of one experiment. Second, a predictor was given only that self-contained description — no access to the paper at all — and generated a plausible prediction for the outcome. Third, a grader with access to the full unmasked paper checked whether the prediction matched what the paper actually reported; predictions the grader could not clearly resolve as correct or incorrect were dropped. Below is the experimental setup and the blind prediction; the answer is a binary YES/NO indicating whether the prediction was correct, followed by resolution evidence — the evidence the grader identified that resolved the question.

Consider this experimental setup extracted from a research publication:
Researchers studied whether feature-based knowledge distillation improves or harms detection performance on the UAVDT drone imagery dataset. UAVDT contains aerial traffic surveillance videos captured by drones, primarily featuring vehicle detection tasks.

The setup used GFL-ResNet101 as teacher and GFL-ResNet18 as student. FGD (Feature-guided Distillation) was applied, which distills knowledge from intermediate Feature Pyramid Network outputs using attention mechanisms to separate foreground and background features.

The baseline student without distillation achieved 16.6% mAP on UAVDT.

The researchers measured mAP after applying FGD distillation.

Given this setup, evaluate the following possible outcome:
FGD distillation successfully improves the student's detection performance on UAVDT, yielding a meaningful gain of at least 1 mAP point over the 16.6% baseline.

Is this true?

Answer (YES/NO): NO